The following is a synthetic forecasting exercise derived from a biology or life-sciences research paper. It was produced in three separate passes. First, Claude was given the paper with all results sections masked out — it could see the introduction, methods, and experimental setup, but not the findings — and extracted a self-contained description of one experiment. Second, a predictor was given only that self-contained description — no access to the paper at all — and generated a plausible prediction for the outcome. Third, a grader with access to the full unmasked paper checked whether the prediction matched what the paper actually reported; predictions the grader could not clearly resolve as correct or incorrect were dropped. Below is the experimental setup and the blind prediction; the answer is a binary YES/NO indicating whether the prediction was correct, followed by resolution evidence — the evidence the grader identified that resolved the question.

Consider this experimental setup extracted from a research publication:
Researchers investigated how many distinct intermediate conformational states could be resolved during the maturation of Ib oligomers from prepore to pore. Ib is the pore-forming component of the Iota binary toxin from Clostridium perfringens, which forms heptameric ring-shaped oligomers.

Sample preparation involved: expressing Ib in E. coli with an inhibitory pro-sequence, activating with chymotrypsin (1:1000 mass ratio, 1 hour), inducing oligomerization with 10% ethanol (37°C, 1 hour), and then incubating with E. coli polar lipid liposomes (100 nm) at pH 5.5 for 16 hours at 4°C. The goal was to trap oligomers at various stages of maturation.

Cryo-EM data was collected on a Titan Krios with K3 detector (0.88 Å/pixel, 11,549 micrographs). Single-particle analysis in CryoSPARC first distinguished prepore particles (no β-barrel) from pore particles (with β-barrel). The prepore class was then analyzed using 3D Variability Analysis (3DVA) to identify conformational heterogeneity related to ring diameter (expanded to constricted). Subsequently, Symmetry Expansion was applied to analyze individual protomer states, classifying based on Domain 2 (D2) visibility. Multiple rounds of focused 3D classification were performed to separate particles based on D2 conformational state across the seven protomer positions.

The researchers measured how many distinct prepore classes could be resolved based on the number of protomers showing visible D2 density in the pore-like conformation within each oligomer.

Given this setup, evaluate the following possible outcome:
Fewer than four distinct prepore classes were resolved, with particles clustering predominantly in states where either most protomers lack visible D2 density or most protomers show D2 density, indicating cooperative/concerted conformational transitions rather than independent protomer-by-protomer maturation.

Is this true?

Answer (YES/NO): NO